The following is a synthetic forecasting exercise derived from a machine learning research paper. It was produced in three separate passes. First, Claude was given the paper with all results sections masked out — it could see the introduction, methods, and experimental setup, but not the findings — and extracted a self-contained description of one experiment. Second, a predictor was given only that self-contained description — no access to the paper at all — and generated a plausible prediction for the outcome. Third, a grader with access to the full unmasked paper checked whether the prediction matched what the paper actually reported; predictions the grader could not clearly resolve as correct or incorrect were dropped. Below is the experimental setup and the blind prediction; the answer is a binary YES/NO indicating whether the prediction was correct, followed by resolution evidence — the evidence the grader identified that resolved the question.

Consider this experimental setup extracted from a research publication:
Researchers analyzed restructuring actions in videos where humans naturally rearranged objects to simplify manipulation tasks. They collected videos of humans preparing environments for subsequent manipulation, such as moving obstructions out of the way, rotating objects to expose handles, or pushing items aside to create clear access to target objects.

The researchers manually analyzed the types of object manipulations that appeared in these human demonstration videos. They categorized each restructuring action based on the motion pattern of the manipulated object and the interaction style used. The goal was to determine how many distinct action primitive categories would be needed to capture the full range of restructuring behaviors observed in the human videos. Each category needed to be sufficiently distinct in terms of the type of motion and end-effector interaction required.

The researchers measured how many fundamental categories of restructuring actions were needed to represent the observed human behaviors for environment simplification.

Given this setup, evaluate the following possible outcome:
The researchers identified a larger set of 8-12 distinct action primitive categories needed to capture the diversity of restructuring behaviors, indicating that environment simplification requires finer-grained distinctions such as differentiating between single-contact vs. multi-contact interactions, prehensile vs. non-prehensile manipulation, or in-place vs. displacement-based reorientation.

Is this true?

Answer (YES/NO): NO